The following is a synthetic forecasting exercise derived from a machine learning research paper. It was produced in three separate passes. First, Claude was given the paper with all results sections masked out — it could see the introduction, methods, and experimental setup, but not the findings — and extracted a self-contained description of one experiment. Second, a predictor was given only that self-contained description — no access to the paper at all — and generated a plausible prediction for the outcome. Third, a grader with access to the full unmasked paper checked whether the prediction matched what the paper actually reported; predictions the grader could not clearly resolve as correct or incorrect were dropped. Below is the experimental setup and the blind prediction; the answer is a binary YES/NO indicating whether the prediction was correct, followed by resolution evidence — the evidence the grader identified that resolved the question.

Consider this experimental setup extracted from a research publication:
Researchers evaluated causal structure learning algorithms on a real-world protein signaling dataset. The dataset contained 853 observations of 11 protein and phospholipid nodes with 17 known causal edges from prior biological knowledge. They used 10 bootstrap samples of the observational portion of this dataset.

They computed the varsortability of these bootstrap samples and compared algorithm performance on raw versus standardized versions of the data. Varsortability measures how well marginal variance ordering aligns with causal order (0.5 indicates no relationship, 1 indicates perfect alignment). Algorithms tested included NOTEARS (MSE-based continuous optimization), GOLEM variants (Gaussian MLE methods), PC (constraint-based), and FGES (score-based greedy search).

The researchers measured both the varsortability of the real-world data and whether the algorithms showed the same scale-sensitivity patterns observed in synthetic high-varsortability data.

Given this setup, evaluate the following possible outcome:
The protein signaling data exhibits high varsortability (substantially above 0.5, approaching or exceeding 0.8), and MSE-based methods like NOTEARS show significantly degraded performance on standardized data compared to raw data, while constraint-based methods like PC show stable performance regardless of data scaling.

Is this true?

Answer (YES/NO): NO